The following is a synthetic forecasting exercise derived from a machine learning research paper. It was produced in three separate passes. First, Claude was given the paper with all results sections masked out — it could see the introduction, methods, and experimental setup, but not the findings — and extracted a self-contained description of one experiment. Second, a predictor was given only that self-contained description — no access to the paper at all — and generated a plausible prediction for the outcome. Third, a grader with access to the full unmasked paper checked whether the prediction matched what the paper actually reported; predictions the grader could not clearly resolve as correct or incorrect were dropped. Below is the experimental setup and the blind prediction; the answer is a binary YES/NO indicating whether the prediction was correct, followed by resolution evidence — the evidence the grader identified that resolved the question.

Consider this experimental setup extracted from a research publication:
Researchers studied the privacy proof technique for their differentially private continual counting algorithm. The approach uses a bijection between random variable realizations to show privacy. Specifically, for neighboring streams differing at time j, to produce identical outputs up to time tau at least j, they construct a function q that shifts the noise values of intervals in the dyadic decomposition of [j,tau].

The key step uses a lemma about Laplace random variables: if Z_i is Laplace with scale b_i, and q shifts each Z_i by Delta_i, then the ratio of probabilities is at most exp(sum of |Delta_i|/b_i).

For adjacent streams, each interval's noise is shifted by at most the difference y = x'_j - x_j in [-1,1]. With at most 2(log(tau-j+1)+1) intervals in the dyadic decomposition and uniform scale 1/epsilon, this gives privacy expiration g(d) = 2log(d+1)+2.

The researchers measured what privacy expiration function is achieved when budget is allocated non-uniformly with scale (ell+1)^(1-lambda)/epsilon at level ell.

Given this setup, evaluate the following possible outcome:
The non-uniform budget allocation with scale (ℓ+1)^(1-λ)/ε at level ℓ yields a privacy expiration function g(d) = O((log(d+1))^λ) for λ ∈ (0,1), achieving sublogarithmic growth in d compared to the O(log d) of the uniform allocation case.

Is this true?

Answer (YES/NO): YES